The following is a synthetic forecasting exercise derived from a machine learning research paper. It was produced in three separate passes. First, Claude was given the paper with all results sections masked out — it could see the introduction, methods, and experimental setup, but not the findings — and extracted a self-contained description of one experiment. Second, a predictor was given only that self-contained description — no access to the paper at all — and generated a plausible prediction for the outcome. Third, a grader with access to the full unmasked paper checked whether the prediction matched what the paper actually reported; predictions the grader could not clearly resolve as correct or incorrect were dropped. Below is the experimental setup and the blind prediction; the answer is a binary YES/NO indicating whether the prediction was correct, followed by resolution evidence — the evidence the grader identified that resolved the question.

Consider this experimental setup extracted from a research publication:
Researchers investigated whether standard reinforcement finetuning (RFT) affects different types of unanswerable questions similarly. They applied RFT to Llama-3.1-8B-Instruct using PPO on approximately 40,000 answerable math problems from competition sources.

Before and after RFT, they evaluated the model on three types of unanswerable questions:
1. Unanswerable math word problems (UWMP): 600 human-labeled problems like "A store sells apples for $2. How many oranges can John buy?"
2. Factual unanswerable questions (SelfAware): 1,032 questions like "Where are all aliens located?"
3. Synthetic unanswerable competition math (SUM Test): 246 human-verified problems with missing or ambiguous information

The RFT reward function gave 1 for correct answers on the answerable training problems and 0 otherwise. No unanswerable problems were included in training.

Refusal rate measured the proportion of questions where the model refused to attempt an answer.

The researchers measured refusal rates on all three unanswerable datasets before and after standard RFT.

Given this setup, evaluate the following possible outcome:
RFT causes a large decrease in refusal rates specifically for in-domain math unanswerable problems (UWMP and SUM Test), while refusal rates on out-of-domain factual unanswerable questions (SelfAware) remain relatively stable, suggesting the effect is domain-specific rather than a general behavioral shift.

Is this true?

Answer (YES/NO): NO